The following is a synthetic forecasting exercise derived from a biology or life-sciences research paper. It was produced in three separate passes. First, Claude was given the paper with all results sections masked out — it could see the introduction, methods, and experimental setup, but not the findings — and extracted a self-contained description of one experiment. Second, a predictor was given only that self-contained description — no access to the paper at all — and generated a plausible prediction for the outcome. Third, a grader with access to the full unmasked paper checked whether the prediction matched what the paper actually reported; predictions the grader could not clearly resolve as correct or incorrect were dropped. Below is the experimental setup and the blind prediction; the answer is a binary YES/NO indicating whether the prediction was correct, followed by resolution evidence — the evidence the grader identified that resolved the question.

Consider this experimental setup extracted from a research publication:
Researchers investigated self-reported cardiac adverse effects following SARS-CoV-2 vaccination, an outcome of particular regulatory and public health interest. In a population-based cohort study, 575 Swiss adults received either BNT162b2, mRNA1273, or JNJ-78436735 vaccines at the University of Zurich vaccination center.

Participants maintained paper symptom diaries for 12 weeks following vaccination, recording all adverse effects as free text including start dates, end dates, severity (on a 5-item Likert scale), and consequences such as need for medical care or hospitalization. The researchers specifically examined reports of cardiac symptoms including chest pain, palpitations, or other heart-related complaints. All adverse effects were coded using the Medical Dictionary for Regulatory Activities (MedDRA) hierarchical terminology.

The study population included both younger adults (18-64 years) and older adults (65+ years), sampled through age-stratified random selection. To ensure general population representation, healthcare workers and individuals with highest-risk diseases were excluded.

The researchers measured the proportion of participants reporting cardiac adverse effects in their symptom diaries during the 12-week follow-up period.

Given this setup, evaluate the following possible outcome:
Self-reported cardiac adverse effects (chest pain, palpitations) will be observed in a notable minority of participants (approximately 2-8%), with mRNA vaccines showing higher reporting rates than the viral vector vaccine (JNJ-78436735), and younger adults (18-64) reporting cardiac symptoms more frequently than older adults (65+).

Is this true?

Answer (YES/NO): NO